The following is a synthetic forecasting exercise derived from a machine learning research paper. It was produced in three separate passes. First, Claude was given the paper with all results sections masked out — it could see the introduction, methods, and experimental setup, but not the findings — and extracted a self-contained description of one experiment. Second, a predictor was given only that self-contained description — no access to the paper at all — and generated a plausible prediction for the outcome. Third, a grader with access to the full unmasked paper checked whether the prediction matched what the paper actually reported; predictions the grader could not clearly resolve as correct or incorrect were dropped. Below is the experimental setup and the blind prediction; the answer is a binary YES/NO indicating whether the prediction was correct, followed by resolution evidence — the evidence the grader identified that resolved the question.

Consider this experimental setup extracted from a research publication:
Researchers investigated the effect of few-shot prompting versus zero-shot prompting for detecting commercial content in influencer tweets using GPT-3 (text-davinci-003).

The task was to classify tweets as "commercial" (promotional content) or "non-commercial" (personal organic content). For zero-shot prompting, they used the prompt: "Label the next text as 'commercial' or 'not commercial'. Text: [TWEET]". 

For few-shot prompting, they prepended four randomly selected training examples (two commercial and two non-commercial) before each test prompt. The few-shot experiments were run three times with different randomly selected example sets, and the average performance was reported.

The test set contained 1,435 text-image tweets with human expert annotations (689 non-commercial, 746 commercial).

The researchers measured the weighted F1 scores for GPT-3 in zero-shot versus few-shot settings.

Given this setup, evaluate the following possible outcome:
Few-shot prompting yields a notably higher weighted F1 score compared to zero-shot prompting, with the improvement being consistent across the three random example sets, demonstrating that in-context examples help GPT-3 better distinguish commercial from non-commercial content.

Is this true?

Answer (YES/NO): YES